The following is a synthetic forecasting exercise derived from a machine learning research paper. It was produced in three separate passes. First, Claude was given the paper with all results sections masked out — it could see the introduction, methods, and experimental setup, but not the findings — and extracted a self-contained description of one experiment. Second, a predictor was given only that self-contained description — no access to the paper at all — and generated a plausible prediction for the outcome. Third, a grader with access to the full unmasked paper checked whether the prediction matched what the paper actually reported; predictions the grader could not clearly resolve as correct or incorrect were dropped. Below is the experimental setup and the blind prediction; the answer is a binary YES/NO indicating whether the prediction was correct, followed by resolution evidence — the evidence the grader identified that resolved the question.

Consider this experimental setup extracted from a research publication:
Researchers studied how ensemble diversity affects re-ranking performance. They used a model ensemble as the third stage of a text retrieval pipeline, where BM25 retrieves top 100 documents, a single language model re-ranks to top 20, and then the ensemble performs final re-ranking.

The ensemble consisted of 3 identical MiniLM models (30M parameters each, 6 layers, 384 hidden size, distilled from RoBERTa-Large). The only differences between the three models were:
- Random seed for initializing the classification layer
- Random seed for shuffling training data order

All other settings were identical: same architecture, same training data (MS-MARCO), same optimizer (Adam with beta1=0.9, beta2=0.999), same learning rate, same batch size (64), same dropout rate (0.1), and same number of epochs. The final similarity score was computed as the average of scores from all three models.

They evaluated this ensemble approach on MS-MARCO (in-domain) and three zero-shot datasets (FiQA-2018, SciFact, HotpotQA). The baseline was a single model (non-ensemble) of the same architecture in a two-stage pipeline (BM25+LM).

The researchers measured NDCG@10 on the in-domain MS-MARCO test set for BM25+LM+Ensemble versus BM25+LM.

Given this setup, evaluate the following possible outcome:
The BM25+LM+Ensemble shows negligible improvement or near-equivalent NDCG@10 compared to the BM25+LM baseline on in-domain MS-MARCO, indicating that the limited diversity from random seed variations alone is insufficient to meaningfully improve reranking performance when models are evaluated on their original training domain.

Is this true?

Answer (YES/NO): NO